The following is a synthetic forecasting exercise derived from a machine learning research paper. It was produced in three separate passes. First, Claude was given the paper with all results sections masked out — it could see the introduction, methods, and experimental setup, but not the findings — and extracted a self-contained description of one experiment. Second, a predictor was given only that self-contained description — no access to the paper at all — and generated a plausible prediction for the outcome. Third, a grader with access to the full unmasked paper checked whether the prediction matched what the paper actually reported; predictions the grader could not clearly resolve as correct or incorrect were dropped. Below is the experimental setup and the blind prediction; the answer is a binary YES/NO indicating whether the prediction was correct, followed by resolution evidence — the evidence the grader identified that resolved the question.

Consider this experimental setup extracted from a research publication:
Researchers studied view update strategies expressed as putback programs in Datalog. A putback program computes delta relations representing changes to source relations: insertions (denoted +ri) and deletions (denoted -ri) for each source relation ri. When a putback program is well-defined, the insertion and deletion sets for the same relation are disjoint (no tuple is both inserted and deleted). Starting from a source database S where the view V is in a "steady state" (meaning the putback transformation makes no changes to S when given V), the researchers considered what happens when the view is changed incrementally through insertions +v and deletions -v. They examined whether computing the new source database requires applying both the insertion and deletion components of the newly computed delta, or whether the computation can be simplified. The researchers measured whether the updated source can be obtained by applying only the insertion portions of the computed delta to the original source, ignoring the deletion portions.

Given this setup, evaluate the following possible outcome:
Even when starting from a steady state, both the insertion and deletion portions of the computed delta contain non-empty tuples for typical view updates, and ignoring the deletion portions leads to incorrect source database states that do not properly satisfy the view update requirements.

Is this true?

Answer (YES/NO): NO